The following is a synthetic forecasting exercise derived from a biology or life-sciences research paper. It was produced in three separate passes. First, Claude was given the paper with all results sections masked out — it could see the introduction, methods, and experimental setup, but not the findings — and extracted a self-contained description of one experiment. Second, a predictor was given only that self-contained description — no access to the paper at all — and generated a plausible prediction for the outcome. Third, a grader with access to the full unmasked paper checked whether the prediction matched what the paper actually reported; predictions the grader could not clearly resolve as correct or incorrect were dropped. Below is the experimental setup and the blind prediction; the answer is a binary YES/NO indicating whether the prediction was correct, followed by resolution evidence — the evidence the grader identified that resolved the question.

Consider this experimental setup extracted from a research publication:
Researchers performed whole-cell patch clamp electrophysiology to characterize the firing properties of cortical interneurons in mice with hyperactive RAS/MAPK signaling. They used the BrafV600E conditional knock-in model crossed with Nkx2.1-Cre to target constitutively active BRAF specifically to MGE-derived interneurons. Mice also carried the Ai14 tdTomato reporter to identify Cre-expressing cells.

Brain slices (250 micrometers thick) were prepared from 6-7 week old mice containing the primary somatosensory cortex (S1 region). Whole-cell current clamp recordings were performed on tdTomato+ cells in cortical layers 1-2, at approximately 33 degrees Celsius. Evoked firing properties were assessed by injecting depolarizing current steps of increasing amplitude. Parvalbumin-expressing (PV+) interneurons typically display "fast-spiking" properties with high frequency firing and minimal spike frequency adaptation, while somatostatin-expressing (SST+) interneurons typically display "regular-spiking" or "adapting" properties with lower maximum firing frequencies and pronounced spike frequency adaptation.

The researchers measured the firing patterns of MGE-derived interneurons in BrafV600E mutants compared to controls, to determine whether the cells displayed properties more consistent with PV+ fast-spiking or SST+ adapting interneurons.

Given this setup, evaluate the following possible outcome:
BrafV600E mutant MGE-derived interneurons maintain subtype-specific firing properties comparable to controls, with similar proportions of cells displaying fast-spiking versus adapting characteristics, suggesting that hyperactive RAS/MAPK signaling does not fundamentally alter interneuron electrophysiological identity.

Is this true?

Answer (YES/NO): NO